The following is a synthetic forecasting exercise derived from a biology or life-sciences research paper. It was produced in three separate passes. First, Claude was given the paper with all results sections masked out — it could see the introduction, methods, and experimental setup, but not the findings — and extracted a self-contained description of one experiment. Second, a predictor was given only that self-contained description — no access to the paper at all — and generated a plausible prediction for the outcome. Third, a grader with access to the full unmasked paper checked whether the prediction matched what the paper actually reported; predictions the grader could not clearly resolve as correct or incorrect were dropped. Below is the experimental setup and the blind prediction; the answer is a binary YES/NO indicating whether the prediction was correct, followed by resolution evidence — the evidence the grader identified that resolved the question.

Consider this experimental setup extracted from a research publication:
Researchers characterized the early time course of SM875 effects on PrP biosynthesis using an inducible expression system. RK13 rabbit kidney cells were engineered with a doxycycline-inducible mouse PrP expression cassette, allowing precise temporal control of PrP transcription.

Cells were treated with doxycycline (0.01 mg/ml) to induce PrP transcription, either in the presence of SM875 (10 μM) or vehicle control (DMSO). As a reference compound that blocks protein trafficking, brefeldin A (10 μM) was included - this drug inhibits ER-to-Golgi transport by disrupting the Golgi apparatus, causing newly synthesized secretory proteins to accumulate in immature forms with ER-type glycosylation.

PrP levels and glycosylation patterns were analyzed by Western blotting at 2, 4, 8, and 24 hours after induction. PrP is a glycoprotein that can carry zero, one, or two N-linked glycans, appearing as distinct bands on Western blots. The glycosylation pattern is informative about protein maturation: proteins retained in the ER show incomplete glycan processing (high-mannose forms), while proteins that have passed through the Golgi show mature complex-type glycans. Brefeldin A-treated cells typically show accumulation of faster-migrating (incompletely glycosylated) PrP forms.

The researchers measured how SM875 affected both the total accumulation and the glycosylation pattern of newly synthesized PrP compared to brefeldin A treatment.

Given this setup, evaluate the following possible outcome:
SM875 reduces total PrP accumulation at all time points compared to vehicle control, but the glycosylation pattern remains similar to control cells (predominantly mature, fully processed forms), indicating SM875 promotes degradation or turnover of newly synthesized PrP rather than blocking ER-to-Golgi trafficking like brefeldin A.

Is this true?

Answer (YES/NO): NO